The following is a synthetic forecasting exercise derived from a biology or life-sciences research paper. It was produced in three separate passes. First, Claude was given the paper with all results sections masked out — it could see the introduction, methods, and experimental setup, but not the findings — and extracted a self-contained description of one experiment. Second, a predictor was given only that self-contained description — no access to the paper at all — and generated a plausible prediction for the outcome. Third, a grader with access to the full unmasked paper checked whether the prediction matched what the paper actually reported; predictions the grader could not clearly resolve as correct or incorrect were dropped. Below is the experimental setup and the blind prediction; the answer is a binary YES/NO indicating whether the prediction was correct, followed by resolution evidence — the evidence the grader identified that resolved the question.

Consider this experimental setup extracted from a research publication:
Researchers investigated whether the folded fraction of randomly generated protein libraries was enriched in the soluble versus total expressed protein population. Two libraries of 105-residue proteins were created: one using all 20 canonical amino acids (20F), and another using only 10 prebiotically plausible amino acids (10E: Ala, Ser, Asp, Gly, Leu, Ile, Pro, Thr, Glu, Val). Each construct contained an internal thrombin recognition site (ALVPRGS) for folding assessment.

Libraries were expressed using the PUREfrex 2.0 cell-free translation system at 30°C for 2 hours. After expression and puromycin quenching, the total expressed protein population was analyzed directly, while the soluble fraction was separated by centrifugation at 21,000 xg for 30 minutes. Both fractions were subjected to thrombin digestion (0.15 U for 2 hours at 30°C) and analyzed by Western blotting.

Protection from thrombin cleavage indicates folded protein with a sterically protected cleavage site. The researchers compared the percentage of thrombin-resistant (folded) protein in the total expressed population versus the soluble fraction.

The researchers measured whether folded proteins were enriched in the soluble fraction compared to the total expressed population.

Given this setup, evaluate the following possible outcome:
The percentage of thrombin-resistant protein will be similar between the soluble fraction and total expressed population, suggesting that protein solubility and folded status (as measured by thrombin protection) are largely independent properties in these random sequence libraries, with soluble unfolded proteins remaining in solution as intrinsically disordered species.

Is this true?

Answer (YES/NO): NO